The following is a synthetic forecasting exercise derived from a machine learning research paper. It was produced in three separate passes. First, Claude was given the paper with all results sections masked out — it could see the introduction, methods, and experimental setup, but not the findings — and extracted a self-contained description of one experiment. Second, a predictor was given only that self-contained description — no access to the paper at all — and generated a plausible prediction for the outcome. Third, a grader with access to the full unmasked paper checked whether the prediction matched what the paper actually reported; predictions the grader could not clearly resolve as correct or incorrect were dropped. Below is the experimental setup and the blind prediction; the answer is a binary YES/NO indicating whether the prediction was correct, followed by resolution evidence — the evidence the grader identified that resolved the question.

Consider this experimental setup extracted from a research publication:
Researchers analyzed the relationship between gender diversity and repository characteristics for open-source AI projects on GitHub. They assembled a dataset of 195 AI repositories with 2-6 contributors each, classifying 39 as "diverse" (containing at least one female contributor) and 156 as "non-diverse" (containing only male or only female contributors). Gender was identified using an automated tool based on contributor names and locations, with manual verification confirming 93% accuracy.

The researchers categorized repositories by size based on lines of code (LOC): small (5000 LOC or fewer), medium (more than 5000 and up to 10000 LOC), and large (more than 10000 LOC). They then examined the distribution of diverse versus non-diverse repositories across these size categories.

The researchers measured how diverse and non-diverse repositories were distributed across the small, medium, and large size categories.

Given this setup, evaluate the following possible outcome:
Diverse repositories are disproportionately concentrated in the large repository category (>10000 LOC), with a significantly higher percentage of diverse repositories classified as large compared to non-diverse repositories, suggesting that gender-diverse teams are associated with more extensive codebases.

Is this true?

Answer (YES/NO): NO